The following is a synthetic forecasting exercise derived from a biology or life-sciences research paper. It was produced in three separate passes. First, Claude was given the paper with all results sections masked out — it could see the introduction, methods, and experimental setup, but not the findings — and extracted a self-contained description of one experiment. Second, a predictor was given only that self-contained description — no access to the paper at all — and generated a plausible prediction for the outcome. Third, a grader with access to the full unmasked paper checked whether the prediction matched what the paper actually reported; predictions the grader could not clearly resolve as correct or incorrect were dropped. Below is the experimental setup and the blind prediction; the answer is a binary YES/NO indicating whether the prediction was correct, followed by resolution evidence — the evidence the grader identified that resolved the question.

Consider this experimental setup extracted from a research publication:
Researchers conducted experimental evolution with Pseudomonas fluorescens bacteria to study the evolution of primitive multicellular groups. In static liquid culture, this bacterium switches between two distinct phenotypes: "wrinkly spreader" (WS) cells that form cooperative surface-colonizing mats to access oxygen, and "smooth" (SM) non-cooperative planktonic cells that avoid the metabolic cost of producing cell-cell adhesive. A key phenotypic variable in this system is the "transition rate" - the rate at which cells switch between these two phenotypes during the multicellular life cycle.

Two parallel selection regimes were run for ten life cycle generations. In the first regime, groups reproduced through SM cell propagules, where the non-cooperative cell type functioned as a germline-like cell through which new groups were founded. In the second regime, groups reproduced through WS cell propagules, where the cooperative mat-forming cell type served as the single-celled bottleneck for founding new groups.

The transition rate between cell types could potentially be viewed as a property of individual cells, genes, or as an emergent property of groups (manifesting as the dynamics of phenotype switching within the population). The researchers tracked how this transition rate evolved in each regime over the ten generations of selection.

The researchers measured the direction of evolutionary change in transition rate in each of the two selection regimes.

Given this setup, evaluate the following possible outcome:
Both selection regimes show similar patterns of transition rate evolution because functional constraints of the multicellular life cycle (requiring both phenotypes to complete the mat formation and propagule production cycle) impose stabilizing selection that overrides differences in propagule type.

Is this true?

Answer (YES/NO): NO